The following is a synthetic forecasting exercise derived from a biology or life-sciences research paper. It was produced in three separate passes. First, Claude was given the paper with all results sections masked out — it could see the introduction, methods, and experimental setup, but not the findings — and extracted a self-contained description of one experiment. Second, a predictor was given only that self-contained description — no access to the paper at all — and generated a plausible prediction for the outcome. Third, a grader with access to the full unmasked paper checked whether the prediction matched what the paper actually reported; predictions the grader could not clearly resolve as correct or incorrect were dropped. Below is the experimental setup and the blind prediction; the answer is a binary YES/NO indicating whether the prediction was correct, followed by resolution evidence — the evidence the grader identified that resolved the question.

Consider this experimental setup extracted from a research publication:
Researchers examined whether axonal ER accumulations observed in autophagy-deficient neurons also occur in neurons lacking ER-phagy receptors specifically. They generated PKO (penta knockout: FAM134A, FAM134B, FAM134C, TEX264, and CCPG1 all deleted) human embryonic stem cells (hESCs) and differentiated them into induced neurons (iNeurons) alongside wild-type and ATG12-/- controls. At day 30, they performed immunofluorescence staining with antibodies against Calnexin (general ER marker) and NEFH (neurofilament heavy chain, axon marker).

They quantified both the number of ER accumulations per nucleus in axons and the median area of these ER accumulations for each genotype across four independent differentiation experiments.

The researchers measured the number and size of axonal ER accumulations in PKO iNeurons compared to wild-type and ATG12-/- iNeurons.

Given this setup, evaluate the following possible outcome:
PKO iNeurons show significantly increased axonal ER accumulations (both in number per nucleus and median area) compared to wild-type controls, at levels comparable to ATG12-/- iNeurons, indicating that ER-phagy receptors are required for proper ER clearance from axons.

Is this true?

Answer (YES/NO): NO